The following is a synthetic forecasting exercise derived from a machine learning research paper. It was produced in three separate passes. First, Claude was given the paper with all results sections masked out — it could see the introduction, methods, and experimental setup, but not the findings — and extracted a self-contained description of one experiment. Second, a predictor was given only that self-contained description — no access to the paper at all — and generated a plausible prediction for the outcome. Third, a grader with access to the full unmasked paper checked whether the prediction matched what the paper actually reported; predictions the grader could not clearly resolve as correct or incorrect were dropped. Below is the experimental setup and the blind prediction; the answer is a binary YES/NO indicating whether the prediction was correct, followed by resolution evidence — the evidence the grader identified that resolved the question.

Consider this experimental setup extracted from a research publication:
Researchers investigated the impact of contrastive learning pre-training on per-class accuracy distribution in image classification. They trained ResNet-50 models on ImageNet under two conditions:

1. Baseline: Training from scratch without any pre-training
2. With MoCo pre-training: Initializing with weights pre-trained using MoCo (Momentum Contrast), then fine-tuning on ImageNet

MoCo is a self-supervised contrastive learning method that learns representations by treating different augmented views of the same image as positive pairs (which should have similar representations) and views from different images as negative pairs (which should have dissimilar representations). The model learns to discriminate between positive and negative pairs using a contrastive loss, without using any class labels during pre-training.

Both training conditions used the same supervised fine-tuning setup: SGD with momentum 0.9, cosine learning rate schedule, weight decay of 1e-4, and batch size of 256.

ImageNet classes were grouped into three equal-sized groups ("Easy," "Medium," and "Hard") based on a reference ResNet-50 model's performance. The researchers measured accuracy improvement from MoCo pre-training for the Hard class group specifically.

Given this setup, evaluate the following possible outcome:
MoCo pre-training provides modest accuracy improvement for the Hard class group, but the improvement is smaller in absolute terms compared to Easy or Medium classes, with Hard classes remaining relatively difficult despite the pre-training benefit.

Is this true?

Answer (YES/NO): NO